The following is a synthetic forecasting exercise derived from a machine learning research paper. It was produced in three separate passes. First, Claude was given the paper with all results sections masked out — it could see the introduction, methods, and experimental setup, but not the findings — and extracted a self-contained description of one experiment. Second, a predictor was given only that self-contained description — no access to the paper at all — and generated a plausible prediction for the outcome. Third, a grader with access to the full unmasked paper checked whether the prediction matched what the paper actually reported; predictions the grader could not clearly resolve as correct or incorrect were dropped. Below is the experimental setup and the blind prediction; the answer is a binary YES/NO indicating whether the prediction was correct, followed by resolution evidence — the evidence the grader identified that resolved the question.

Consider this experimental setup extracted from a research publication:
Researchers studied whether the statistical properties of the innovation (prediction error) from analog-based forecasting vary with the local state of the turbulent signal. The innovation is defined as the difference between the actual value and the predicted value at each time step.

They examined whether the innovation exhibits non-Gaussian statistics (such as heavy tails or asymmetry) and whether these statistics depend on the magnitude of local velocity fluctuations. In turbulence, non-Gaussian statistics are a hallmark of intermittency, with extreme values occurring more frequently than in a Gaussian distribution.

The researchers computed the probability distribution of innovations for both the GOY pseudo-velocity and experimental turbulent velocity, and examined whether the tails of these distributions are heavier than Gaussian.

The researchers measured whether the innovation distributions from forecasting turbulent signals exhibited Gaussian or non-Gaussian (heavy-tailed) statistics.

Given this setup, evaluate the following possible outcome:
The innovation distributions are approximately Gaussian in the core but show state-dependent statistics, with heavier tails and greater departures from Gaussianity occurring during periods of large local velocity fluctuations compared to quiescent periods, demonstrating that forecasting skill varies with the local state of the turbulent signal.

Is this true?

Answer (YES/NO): NO